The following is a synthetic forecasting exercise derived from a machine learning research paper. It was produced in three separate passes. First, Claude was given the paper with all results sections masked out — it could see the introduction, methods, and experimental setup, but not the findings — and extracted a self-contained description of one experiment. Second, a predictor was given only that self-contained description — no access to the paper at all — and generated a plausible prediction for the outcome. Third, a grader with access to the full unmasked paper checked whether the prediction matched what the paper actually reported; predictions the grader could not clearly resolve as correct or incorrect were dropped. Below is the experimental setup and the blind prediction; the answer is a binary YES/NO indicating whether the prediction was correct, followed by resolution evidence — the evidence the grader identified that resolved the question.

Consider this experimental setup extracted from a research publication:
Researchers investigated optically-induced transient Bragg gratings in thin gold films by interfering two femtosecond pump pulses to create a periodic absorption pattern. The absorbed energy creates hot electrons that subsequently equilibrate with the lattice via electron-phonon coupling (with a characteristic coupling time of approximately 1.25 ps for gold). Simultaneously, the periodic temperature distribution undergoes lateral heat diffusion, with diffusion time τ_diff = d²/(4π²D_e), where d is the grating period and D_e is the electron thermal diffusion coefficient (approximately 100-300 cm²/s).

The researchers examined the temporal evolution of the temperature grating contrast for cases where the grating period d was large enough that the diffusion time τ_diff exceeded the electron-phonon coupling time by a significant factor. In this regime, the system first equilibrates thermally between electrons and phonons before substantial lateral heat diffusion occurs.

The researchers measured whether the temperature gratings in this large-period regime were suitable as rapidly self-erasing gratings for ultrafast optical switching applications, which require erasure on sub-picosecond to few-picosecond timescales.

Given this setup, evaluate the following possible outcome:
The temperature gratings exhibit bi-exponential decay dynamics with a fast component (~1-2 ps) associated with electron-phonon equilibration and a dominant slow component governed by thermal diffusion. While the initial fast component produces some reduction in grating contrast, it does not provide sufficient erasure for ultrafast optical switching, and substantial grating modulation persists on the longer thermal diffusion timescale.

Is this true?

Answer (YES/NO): NO